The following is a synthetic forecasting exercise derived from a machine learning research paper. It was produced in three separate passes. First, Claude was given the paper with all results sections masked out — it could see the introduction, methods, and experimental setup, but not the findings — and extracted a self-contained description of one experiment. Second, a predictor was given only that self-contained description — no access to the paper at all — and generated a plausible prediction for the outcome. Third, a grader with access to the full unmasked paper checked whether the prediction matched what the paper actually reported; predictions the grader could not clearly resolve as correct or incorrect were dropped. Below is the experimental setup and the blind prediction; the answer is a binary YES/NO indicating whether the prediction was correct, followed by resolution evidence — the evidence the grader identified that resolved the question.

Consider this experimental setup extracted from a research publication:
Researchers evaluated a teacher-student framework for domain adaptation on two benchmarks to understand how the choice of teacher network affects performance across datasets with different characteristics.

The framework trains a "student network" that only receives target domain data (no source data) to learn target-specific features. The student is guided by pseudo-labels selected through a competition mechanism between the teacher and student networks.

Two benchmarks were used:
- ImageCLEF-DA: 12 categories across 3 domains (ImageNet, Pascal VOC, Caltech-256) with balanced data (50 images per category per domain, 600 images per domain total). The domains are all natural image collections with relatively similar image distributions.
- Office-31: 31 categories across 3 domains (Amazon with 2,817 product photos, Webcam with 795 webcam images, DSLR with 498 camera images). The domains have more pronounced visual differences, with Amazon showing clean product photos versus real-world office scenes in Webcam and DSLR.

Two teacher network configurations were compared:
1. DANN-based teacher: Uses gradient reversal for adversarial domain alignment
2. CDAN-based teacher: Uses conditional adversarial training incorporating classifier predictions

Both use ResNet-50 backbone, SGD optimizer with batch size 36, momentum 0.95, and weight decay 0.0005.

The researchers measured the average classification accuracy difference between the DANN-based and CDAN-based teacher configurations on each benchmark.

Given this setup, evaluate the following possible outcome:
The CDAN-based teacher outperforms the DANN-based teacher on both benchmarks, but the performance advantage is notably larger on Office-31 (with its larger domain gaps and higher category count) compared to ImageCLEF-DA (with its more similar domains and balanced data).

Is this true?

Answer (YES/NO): YES